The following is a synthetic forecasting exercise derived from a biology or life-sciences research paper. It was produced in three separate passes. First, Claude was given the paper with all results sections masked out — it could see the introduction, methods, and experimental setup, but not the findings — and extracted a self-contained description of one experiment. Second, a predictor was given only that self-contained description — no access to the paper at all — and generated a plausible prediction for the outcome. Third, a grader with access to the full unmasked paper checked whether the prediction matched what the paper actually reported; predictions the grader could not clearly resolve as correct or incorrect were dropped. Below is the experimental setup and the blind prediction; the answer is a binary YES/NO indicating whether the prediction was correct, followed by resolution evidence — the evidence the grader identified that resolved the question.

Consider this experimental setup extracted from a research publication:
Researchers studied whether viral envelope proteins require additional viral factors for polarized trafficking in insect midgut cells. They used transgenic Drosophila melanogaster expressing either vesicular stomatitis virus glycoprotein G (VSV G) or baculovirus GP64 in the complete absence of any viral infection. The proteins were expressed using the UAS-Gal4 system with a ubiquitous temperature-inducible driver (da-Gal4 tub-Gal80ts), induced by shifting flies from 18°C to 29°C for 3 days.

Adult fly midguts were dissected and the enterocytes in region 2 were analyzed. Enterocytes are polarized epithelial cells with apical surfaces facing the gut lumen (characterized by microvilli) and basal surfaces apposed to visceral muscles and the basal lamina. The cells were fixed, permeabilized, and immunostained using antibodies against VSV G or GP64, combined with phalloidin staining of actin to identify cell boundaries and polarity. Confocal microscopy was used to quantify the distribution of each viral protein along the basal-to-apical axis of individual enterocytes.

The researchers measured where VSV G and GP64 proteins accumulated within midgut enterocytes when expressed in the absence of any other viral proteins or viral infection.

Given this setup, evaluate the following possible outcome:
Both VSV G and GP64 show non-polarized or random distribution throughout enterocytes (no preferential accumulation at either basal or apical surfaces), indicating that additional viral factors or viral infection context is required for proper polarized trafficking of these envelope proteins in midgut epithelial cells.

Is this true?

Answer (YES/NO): NO